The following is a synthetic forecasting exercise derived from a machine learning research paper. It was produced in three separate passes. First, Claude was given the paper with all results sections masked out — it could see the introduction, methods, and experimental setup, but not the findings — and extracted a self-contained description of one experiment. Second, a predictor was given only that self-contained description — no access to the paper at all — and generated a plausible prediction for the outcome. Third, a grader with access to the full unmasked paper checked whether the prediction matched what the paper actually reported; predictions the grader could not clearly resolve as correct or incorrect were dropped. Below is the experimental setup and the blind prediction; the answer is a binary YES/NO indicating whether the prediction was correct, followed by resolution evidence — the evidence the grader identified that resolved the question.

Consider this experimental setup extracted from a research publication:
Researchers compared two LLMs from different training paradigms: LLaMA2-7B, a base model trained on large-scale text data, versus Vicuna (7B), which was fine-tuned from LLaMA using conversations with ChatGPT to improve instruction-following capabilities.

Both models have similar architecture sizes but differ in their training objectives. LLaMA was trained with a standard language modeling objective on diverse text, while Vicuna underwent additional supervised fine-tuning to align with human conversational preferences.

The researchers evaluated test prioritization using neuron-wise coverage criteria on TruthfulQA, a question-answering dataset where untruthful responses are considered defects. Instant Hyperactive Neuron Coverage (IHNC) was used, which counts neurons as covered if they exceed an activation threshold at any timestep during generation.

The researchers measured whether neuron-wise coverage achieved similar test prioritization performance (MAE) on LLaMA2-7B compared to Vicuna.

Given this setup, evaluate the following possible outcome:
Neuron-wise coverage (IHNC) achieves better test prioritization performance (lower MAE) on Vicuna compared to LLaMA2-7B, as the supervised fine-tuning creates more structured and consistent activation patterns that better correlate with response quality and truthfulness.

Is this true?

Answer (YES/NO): NO